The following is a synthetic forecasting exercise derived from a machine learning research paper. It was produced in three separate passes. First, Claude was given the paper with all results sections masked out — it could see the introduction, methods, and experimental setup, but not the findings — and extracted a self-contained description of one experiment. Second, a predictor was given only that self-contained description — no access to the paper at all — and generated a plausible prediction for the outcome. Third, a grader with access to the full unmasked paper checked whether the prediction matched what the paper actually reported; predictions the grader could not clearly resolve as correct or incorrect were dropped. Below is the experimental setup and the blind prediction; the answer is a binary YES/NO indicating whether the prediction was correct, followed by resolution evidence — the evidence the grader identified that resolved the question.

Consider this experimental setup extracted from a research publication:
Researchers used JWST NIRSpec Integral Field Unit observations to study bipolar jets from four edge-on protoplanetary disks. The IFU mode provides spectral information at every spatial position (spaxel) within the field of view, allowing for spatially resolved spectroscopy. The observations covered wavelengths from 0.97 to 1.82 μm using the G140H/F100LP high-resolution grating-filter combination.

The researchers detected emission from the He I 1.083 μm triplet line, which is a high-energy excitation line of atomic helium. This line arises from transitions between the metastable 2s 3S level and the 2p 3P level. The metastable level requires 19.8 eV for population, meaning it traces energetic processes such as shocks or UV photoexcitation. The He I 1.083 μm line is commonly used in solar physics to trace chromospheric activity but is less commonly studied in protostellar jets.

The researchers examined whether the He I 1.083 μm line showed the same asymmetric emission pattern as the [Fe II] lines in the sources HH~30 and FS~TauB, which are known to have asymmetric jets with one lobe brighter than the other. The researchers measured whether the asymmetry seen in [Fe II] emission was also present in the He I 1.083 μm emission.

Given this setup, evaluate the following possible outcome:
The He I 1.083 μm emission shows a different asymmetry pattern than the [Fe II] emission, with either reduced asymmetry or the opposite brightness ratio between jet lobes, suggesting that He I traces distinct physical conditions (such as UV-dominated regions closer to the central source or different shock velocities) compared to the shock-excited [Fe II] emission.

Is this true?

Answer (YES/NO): NO